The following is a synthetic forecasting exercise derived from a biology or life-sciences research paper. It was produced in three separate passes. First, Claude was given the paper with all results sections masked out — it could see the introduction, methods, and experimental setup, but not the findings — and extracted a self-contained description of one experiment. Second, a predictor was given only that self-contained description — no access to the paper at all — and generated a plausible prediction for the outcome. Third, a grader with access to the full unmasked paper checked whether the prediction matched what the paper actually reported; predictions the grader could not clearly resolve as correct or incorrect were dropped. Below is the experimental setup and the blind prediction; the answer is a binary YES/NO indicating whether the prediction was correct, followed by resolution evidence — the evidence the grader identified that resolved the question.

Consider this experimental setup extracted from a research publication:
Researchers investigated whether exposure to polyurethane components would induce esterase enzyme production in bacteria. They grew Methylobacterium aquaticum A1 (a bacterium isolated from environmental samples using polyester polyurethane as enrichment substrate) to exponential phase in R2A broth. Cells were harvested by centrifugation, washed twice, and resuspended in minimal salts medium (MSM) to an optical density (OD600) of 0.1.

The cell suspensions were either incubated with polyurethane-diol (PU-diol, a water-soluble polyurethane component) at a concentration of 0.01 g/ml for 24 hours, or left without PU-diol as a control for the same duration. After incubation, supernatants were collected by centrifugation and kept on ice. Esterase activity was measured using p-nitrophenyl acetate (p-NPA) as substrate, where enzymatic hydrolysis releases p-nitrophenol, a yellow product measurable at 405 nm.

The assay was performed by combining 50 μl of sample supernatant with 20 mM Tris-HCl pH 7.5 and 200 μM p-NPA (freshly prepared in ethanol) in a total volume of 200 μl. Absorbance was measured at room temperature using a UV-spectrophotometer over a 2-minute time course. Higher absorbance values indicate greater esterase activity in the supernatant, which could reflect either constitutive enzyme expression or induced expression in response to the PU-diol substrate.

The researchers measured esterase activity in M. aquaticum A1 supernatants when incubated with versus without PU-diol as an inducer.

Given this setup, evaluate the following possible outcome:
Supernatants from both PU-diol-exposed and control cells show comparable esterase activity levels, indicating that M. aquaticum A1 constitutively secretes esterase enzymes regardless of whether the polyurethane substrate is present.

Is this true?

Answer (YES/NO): NO